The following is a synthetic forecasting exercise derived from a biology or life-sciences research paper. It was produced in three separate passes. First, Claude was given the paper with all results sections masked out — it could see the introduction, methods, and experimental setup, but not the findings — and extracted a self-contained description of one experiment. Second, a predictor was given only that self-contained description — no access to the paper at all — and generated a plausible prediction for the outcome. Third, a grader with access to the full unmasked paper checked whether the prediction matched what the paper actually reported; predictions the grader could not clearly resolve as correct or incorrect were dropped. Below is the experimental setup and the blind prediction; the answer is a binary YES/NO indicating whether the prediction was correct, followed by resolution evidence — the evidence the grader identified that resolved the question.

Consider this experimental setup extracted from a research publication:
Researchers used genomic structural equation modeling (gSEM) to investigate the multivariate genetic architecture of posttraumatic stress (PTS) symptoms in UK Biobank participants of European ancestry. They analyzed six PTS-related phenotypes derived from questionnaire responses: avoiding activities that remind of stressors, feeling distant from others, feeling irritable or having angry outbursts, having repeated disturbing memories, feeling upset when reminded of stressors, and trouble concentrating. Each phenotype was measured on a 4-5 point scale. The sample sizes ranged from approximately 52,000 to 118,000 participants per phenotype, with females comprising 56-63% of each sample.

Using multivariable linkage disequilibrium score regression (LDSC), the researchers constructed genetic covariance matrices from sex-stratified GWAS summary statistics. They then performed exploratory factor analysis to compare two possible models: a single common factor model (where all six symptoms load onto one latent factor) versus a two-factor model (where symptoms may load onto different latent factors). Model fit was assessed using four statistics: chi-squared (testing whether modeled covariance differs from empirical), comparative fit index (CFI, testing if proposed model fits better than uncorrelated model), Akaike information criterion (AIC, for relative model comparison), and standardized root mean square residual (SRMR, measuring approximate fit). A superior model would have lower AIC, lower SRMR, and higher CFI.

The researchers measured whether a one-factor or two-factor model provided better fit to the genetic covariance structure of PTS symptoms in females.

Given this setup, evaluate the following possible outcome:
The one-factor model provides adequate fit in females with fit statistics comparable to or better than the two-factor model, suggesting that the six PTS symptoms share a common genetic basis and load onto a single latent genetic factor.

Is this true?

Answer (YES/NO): NO